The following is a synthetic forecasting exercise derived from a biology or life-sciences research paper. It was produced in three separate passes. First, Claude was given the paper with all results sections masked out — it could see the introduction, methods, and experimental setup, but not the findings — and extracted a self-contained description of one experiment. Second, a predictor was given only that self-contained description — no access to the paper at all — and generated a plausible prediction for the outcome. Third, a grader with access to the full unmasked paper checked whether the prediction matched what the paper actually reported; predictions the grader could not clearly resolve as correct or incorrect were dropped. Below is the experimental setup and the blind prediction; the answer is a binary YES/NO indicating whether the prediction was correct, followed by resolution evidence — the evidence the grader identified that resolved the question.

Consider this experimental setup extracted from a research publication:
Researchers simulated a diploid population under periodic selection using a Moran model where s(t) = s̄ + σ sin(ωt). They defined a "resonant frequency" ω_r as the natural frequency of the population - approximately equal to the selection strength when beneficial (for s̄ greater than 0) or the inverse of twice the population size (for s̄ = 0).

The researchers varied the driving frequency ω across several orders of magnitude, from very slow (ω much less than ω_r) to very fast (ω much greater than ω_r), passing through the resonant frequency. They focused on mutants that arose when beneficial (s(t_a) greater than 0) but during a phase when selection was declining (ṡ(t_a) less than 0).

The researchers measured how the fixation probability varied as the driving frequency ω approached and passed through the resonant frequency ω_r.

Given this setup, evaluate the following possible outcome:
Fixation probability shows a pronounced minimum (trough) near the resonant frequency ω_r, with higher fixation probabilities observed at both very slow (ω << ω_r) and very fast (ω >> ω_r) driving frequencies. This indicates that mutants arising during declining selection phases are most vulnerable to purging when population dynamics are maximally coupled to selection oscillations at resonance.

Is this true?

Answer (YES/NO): YES